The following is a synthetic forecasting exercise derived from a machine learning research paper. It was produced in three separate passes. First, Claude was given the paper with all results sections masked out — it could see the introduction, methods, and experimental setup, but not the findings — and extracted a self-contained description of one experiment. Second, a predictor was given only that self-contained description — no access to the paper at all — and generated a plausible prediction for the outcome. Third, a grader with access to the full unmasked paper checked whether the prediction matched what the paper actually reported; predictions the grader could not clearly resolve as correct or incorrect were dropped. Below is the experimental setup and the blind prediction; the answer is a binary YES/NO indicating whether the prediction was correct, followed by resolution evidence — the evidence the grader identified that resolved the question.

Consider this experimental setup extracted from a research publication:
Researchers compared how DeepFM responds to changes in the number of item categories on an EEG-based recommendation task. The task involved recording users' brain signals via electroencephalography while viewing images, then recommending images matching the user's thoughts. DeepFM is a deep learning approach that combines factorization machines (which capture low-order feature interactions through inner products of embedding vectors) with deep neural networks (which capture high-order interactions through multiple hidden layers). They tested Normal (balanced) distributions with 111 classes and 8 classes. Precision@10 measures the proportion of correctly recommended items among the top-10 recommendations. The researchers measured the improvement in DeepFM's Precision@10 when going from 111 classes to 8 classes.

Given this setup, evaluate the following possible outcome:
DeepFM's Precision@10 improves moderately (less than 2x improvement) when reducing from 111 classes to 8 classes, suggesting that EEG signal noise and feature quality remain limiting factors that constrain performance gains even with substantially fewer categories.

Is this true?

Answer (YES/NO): NO